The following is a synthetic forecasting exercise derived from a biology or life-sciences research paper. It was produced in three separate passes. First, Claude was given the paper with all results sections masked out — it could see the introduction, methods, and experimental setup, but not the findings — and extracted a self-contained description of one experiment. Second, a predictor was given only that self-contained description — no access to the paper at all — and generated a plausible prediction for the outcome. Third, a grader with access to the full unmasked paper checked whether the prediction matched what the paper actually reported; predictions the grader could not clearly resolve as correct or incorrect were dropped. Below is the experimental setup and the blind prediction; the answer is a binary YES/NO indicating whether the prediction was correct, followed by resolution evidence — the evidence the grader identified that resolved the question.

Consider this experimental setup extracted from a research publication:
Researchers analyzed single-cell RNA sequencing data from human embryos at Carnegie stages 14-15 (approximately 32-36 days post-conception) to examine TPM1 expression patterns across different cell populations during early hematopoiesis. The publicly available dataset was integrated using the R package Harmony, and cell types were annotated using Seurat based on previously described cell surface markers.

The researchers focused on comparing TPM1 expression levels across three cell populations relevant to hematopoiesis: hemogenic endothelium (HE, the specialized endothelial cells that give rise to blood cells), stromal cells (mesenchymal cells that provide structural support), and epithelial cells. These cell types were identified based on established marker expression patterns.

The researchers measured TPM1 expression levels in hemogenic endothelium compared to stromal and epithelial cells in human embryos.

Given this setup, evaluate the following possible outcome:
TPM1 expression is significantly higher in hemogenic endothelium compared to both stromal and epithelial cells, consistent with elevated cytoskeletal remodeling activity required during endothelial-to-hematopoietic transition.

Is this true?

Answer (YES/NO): NO